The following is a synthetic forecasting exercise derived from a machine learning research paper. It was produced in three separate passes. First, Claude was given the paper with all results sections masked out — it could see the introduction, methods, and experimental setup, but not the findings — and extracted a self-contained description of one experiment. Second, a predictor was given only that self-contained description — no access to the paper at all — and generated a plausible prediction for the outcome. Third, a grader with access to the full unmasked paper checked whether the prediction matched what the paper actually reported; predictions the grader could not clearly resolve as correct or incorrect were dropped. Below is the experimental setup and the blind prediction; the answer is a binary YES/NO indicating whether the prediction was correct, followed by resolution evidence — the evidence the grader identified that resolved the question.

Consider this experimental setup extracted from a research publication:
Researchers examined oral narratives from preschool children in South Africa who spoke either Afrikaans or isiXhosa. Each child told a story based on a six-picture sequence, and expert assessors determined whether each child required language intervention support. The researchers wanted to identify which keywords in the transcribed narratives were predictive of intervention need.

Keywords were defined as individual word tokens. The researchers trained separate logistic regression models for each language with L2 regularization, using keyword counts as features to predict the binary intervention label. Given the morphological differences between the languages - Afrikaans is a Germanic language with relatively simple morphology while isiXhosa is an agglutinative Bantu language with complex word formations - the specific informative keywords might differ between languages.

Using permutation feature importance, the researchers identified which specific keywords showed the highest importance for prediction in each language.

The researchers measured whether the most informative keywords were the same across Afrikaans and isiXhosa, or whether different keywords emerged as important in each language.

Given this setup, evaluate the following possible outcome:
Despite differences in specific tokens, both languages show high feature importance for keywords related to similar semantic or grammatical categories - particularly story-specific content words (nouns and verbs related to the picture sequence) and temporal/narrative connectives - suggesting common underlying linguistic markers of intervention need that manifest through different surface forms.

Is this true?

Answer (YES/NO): YES